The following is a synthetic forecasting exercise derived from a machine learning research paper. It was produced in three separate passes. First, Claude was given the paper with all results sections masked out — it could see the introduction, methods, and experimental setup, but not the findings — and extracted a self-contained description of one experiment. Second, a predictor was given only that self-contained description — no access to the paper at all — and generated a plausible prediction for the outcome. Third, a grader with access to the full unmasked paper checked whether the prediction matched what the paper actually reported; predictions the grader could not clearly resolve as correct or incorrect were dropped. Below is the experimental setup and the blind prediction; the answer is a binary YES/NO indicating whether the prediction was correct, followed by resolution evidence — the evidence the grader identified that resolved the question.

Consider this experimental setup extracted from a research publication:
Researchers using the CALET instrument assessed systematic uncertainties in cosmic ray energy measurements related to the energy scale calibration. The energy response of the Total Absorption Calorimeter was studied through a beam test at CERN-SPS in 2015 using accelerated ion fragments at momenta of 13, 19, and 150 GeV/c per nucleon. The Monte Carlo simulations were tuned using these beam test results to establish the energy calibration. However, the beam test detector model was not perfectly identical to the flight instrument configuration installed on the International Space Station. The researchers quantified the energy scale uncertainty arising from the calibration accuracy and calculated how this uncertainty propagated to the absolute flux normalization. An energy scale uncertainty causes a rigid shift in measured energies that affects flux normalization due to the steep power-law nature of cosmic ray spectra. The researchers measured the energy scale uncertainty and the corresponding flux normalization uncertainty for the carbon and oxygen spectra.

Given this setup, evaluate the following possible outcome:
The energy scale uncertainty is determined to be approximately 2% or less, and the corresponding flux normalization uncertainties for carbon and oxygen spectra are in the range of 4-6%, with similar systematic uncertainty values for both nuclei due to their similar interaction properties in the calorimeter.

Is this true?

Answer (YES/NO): NO